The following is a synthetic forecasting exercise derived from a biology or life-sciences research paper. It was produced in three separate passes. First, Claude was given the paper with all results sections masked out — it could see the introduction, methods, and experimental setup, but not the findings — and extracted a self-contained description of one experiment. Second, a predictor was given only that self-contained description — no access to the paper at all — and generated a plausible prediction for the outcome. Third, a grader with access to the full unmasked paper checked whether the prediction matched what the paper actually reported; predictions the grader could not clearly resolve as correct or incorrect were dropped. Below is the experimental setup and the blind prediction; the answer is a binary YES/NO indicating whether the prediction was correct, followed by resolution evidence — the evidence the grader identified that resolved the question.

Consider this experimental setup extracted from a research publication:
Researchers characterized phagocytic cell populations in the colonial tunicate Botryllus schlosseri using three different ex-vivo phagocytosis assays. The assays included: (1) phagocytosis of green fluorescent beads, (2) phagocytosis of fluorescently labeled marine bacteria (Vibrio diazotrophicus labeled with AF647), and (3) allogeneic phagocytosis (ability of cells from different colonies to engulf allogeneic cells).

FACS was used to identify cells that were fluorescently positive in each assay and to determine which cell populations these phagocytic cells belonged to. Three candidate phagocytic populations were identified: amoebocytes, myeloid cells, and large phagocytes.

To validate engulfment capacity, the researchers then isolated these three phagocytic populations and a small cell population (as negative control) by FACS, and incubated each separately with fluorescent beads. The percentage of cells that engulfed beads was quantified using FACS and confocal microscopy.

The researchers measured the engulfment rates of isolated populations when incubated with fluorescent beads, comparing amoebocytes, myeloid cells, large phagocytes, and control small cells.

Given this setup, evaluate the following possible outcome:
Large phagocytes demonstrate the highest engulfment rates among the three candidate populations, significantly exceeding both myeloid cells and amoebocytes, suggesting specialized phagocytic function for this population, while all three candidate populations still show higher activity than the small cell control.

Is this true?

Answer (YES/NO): NO